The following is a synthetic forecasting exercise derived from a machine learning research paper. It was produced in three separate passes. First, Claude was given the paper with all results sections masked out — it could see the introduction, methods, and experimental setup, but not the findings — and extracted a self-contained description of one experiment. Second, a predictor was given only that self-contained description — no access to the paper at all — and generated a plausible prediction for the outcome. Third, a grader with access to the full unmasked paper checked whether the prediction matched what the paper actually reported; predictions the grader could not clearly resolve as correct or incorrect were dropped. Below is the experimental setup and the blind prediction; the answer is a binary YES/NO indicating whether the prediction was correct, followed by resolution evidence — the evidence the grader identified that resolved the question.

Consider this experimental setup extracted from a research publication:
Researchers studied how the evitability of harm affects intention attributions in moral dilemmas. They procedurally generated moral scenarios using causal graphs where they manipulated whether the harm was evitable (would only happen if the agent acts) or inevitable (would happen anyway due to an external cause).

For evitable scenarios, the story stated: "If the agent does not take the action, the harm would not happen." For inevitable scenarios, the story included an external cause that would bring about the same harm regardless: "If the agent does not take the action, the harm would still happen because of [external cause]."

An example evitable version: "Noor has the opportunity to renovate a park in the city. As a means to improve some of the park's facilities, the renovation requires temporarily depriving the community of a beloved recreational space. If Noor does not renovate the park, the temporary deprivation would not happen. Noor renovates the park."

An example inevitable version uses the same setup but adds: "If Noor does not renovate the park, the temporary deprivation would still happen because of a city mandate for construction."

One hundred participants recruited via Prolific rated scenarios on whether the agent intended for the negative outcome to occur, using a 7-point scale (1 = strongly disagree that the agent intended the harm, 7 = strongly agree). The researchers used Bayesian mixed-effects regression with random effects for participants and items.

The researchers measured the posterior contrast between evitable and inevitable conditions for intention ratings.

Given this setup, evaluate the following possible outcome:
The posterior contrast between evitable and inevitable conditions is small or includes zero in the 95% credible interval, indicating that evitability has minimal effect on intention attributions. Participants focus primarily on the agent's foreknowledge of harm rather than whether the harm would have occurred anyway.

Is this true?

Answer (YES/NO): NO